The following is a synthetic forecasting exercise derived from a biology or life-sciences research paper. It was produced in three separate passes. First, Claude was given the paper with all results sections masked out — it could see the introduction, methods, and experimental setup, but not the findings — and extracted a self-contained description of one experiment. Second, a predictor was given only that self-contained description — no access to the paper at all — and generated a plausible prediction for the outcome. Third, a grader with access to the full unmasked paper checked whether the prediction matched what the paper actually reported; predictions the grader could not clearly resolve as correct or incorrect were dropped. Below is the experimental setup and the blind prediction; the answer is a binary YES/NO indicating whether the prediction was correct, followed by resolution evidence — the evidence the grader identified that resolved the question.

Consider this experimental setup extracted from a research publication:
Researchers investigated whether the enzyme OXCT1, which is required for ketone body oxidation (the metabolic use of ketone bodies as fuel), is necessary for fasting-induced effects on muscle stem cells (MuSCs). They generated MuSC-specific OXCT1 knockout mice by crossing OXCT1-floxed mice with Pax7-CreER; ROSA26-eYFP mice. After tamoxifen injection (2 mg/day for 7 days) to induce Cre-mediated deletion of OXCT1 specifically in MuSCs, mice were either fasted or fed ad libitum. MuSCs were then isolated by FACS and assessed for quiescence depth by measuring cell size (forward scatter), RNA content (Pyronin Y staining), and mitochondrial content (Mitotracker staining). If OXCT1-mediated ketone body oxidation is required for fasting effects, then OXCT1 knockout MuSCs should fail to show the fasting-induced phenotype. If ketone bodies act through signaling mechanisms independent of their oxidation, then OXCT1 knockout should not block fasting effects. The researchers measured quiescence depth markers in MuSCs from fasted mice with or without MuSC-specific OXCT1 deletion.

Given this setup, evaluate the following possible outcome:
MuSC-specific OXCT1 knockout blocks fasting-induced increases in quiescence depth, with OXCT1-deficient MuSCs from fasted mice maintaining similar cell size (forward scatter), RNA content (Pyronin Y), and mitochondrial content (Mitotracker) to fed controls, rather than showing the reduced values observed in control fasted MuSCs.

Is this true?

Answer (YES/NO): NO